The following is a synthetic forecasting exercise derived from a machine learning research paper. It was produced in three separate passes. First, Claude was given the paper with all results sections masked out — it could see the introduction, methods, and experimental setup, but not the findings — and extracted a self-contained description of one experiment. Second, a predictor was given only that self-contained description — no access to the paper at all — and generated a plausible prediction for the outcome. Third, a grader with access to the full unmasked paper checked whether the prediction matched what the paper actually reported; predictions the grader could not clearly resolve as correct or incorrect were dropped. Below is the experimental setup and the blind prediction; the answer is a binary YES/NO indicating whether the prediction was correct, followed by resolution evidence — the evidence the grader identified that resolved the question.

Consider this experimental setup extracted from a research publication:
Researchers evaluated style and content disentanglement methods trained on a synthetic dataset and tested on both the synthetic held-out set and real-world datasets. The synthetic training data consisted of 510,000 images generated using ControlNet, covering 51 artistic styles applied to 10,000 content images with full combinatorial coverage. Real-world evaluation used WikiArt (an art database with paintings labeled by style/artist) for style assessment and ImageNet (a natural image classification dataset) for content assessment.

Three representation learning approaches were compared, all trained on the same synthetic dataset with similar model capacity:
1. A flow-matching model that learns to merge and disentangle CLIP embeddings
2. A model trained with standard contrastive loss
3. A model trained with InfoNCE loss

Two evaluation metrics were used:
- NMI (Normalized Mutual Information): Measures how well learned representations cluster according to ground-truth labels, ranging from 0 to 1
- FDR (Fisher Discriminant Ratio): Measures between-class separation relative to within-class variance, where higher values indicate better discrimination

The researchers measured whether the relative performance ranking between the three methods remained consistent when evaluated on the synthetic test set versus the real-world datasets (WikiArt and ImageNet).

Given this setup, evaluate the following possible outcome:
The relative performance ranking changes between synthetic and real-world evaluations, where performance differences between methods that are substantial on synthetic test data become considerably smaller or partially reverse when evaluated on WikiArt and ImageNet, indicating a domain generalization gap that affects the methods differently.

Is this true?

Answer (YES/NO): YES